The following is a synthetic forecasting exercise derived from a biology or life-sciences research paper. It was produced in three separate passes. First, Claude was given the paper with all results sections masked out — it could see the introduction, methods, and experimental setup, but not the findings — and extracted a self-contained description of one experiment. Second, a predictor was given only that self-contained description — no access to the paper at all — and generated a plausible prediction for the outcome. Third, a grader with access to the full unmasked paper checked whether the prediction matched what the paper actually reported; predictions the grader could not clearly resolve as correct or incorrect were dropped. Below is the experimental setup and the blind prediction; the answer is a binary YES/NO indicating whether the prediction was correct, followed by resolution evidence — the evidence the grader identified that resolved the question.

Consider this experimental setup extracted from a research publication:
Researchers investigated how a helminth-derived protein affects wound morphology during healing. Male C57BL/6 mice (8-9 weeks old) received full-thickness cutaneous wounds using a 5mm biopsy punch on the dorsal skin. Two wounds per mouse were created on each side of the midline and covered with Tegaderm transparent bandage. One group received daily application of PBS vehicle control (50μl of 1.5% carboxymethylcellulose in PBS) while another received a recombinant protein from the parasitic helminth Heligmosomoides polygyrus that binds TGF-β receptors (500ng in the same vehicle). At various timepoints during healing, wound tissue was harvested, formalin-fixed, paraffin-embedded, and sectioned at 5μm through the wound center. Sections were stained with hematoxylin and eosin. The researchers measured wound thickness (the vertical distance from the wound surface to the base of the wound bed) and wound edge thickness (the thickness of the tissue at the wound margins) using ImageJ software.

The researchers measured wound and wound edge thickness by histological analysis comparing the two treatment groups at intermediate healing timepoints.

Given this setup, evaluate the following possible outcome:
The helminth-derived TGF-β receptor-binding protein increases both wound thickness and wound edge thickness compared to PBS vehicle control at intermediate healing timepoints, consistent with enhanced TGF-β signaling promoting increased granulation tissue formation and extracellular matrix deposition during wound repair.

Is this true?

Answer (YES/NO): YES